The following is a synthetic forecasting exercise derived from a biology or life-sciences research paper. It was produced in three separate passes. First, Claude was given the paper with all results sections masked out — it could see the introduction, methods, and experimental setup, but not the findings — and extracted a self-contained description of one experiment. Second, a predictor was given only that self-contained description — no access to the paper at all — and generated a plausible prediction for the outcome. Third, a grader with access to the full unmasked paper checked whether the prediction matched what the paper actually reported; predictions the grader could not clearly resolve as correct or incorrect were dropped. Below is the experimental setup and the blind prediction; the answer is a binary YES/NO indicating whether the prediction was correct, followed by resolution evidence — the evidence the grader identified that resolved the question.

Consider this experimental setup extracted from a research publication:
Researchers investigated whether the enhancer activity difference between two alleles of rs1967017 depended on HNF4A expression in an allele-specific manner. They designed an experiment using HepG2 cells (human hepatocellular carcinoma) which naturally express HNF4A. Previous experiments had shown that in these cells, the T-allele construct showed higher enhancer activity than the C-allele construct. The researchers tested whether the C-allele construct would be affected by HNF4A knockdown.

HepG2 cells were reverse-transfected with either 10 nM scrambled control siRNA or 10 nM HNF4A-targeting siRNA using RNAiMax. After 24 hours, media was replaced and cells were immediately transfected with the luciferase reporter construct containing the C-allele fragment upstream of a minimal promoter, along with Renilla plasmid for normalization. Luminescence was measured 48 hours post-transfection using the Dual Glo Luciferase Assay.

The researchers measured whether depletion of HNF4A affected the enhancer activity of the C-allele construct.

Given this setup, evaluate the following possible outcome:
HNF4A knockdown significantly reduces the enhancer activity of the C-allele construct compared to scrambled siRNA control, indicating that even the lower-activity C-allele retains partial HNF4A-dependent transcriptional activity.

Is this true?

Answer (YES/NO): NO